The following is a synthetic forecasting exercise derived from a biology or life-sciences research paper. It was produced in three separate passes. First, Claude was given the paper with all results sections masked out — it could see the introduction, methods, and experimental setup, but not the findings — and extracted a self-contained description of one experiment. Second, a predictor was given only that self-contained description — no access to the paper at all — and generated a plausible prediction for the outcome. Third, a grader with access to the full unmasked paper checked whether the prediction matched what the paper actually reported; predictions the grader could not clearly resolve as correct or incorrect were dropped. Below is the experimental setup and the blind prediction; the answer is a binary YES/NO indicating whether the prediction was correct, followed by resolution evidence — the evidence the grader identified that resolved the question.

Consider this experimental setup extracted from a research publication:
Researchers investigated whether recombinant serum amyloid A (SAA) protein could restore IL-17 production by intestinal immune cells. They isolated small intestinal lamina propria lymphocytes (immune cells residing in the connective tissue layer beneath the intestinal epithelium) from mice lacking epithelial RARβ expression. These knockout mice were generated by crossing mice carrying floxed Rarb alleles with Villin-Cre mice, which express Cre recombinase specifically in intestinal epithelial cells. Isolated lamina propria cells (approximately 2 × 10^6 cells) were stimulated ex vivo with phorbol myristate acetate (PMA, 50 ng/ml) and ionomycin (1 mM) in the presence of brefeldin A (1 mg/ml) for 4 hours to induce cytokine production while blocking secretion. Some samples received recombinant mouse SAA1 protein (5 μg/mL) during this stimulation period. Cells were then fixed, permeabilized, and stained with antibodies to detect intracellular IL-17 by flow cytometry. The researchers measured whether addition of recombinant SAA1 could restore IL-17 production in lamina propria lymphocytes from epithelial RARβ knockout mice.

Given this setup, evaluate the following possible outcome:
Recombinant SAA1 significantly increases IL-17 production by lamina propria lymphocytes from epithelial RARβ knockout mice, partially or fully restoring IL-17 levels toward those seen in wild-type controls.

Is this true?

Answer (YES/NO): YES